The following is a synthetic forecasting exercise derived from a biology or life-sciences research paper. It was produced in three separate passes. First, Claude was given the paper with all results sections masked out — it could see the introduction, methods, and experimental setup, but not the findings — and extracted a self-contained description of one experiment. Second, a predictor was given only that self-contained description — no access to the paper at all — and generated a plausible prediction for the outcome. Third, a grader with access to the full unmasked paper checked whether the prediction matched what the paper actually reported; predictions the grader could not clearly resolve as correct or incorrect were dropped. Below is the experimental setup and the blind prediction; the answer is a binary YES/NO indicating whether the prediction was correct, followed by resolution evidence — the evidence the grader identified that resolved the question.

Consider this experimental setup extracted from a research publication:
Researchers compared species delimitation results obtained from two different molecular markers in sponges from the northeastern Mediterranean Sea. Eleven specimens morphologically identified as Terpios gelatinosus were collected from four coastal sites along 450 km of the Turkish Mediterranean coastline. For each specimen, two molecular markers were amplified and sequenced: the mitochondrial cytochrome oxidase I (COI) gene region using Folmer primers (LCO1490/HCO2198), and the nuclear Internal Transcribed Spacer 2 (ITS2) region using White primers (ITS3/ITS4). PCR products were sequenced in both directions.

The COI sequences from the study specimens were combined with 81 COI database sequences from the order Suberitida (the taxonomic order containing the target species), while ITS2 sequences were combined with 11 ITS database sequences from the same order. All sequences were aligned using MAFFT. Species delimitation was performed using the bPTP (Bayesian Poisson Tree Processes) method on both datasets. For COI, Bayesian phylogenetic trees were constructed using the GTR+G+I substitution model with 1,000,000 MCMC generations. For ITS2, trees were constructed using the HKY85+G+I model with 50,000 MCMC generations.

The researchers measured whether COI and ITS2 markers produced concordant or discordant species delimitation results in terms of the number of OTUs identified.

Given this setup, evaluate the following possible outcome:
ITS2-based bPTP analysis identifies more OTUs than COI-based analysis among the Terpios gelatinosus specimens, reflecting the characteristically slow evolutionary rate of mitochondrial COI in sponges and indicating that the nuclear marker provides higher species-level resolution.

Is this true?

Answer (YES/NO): NO